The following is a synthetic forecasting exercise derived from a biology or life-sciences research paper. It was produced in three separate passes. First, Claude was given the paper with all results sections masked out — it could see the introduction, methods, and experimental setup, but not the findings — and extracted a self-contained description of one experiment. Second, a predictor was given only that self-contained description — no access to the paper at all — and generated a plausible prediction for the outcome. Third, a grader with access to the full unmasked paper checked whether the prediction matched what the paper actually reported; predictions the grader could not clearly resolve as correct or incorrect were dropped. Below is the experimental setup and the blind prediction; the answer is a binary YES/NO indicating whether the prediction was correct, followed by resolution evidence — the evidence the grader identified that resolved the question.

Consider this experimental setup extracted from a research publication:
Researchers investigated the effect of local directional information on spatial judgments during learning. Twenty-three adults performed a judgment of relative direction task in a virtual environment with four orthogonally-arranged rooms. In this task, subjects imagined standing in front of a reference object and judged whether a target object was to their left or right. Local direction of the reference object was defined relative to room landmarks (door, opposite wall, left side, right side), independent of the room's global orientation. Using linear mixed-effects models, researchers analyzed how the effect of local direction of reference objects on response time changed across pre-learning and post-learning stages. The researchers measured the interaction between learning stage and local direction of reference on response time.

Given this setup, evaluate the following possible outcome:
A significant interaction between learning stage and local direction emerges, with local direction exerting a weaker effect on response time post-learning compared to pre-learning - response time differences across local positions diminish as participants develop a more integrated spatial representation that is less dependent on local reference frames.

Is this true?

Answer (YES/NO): NO